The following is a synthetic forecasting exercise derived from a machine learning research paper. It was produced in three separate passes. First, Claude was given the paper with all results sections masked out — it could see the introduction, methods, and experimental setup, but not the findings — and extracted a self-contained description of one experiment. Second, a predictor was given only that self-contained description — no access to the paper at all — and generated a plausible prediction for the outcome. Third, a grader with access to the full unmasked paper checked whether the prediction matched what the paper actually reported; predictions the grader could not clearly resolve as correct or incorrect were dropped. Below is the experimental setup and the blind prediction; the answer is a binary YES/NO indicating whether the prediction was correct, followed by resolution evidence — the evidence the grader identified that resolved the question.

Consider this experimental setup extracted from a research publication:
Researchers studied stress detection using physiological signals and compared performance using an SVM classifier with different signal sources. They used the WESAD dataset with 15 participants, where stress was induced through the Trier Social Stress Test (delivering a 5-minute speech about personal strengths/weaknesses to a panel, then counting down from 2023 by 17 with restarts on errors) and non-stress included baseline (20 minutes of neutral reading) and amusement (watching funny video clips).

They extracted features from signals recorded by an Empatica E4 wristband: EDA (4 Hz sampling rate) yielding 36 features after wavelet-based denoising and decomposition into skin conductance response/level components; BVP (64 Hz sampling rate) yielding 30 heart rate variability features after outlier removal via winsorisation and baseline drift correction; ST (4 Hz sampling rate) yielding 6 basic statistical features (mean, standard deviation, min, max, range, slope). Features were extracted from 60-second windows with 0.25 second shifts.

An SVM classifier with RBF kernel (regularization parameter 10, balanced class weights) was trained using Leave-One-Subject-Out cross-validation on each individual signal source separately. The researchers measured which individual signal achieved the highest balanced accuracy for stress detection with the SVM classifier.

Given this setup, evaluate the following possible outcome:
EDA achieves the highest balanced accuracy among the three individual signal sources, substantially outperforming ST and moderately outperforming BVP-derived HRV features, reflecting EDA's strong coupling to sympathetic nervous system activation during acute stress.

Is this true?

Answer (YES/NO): NO